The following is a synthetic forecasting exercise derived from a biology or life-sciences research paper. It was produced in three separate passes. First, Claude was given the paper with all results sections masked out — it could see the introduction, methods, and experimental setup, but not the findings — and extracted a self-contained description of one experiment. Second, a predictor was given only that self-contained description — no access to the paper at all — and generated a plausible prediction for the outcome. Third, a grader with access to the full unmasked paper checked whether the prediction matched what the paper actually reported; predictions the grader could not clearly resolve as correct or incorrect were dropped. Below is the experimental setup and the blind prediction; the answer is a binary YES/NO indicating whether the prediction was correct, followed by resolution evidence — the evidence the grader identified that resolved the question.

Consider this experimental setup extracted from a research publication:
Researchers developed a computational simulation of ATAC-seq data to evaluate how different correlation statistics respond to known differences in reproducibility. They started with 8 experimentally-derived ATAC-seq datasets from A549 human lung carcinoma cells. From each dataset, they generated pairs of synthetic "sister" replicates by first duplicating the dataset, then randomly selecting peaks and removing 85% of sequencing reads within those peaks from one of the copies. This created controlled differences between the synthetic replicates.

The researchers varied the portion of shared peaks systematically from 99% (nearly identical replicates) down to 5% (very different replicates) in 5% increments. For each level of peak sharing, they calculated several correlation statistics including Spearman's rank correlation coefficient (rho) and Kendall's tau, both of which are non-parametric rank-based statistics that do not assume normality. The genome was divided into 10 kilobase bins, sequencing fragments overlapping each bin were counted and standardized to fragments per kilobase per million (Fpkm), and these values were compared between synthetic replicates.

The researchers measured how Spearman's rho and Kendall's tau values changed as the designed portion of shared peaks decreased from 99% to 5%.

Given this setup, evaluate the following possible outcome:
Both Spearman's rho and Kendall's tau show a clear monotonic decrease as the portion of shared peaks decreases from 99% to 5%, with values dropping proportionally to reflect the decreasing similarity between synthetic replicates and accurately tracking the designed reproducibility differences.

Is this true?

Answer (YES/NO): NO